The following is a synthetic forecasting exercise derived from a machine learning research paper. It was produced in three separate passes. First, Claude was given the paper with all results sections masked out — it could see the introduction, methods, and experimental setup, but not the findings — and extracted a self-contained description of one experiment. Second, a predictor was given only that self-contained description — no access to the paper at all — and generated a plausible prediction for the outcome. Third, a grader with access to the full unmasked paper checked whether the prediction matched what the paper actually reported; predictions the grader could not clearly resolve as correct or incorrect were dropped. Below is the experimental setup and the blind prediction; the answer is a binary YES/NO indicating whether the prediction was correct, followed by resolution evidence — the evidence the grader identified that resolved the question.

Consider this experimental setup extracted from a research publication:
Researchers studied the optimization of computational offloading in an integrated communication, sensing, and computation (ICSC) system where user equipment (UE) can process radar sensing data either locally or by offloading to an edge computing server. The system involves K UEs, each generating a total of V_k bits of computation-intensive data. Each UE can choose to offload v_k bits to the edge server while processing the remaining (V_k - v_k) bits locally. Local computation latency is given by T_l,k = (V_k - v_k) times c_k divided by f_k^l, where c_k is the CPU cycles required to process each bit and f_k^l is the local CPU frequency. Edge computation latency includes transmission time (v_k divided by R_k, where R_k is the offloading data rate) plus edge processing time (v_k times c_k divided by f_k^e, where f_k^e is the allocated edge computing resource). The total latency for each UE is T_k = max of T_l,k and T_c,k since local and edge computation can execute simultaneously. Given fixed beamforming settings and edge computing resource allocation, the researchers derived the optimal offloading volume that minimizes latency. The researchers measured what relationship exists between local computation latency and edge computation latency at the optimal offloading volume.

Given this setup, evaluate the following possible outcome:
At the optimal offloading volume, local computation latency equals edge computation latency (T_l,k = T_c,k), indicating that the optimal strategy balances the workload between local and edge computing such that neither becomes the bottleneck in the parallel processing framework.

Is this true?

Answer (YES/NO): YES